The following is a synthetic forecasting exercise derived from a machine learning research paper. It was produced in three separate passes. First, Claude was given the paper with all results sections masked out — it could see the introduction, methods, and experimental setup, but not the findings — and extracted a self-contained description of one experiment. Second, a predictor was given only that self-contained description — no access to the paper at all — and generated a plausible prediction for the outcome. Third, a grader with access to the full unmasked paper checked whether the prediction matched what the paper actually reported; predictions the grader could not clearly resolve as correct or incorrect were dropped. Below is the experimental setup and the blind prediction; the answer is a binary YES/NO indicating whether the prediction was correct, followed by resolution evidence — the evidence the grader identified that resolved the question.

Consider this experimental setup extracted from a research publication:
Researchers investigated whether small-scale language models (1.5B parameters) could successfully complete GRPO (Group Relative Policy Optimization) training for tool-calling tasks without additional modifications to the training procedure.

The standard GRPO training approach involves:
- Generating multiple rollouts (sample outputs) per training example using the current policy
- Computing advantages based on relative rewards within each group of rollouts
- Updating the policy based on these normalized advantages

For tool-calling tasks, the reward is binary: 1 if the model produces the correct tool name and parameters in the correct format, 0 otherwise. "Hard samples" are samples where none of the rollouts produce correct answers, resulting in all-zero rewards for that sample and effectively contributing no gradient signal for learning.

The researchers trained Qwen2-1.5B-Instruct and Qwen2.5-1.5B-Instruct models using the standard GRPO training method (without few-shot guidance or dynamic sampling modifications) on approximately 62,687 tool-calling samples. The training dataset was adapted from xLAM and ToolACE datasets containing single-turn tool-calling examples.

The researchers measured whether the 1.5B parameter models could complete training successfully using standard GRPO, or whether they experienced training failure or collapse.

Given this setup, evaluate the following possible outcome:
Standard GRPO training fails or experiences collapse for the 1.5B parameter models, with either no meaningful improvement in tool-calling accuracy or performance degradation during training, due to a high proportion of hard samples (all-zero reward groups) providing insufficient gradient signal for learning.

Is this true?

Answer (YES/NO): YES